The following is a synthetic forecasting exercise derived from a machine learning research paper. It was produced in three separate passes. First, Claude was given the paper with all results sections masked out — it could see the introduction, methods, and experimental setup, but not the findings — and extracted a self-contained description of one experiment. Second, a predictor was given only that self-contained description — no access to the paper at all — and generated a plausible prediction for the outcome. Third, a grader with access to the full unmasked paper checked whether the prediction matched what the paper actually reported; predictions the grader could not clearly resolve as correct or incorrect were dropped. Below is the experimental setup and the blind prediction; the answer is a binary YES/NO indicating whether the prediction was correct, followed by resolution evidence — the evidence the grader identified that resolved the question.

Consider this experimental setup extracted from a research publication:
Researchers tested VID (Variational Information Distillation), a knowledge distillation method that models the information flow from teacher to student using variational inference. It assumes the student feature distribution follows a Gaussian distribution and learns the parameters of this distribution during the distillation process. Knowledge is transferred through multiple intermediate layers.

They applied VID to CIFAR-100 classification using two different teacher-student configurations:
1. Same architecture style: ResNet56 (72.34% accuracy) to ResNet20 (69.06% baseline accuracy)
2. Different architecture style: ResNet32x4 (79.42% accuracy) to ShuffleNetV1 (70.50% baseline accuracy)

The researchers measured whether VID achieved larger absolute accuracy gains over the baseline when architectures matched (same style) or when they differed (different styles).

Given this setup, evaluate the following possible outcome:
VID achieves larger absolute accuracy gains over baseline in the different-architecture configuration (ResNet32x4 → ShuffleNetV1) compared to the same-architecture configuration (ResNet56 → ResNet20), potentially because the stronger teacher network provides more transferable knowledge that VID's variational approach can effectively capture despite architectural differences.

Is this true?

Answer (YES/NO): YES